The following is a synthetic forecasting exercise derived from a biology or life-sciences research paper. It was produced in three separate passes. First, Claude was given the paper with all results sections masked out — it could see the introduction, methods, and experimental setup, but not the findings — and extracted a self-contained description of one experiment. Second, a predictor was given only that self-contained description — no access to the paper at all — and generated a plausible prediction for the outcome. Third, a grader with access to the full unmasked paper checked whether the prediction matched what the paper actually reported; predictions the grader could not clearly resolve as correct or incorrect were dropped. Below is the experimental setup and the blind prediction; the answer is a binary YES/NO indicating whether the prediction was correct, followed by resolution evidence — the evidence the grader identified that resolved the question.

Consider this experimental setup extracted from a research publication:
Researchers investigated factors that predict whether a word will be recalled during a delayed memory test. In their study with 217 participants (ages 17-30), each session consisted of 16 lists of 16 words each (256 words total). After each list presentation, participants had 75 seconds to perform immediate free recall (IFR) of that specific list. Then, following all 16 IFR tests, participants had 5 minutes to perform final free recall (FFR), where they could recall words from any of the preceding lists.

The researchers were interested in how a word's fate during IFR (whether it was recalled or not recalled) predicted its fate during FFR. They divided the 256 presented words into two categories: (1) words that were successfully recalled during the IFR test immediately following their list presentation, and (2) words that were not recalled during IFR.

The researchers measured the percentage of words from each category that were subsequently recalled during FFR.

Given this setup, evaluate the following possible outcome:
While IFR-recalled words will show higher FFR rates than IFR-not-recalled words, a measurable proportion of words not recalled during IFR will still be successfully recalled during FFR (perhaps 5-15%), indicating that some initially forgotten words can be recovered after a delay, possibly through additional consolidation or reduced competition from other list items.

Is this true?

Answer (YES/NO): YES